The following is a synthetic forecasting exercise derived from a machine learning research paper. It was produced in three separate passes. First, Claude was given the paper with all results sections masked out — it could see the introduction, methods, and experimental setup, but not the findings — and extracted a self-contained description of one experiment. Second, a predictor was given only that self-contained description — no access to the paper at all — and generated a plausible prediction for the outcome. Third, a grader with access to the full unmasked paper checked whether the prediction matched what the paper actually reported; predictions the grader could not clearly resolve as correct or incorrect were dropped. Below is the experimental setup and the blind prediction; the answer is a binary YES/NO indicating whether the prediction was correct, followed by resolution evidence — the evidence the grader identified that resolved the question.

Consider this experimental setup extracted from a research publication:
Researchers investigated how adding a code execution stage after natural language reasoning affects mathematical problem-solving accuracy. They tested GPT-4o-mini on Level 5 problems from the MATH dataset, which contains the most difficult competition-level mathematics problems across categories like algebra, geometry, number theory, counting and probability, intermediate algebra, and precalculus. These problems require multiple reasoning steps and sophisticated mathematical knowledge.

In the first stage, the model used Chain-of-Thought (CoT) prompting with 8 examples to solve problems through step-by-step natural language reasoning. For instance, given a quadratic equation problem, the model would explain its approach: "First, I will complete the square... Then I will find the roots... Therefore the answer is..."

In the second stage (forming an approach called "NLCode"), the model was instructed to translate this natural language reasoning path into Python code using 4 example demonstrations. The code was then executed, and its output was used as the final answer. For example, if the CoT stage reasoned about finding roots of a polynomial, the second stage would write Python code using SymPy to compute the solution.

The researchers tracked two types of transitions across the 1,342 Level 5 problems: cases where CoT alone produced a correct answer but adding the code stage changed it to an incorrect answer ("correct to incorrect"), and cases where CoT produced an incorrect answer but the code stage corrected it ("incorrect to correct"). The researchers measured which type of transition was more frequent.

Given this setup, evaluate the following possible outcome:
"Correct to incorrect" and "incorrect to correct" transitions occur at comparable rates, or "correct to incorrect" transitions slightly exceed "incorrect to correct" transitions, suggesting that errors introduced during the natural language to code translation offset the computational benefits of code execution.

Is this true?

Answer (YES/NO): YES